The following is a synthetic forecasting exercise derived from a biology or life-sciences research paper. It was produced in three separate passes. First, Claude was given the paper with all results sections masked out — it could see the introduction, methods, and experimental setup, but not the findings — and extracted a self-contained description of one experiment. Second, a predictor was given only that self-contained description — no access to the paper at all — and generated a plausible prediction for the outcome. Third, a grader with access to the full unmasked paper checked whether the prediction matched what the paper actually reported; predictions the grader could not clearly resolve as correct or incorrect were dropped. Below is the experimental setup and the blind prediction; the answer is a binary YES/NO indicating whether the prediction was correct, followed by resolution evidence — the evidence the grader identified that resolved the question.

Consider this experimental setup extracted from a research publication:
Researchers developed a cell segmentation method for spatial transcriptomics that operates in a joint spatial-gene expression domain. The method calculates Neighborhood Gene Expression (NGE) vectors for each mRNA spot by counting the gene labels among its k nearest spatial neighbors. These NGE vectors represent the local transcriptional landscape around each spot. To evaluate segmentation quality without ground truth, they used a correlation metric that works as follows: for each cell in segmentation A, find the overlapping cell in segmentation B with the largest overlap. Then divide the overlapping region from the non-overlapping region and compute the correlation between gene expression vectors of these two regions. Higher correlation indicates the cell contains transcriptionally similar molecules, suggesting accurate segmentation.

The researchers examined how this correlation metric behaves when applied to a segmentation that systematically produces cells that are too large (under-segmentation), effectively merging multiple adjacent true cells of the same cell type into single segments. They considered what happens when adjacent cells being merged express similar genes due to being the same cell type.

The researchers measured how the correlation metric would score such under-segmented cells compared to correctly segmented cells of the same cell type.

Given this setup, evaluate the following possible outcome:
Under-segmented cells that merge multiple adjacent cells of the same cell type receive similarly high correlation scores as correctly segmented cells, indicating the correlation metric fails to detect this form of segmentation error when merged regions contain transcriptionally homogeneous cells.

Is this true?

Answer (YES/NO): YES